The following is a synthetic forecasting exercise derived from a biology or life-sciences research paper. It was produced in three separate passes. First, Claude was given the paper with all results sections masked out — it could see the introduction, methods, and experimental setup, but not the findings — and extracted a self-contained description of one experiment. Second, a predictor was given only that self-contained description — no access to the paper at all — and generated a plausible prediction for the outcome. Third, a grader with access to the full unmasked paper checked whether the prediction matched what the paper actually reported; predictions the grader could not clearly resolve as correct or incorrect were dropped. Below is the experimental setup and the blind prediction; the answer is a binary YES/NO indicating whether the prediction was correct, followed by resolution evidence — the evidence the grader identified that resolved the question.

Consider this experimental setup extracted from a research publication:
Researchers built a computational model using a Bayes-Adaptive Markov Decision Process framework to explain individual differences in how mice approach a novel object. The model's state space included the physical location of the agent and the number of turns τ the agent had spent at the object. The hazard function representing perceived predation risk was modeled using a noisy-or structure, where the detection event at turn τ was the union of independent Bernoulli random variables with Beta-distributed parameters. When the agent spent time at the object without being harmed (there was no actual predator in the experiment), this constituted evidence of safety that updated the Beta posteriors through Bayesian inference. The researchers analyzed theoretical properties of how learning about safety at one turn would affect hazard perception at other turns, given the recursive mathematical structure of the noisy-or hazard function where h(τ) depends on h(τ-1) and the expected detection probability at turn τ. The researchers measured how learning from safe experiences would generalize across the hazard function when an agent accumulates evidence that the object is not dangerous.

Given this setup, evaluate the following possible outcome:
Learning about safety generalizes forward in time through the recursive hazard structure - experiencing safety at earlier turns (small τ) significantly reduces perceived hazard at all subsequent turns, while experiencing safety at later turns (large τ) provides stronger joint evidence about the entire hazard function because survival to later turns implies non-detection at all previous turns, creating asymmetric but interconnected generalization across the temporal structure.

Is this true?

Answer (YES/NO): YES